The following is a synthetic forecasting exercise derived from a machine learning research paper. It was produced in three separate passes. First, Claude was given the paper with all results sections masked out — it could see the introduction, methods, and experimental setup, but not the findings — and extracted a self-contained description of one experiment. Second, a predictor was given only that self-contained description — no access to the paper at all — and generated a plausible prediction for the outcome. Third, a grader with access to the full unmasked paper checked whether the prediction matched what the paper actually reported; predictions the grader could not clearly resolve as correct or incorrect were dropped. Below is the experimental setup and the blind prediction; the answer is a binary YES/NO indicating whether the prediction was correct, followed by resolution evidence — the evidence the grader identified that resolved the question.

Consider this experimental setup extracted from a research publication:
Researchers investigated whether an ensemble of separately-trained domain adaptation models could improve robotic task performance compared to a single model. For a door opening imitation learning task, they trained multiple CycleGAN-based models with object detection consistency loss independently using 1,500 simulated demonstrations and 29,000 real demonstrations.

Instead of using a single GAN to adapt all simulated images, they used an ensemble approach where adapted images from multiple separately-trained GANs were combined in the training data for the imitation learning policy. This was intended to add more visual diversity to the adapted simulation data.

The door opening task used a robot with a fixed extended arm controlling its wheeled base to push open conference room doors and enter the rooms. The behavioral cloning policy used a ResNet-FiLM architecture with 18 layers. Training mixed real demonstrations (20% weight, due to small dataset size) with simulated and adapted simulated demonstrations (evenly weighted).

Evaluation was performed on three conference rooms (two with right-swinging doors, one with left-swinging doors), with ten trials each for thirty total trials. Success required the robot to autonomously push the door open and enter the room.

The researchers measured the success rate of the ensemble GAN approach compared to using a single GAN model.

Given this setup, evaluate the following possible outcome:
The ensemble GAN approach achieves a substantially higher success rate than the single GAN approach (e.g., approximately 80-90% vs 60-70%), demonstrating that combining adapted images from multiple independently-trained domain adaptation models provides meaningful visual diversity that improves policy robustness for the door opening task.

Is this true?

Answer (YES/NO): NO